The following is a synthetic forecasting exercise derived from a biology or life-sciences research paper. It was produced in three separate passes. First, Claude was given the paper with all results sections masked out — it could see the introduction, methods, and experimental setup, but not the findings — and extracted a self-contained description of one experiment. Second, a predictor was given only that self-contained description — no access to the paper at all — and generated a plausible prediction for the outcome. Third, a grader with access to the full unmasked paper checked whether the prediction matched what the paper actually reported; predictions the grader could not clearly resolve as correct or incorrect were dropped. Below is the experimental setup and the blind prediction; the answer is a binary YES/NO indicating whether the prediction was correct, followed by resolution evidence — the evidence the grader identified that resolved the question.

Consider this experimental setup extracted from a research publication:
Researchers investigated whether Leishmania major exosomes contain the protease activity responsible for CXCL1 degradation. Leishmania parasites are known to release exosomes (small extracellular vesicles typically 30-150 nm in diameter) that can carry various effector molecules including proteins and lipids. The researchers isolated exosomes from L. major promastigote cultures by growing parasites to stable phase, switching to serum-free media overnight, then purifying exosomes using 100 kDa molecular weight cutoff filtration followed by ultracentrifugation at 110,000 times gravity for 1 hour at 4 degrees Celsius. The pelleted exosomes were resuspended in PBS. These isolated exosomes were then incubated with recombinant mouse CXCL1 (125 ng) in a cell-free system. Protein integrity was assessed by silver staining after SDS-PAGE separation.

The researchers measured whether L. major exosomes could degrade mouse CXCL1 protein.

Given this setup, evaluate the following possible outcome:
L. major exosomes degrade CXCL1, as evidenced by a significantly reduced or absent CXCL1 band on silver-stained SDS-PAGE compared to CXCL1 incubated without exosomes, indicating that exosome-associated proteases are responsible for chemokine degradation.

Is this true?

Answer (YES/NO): NO